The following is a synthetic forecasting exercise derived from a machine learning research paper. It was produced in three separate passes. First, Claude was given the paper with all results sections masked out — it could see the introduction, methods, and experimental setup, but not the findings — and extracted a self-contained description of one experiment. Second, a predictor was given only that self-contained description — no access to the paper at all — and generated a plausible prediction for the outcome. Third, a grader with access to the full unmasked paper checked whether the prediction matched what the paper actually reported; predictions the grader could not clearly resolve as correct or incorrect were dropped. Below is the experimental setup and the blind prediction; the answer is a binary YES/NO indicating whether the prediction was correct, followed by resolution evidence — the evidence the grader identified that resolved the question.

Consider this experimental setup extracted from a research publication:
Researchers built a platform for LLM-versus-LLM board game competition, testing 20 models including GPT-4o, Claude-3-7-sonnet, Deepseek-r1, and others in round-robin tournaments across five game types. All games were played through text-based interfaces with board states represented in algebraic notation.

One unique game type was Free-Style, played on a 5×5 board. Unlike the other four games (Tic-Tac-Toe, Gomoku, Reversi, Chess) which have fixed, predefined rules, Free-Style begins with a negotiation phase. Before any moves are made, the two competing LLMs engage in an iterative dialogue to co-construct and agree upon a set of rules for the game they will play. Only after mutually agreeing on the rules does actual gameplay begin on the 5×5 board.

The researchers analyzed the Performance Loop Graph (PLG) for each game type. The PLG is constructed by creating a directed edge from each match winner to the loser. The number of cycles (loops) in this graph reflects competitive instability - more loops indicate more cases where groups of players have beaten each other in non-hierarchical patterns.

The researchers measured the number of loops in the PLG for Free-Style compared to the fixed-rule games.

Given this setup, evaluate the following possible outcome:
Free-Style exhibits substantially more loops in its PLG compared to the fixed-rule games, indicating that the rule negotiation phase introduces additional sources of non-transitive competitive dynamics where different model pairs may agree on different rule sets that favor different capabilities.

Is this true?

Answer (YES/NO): NO